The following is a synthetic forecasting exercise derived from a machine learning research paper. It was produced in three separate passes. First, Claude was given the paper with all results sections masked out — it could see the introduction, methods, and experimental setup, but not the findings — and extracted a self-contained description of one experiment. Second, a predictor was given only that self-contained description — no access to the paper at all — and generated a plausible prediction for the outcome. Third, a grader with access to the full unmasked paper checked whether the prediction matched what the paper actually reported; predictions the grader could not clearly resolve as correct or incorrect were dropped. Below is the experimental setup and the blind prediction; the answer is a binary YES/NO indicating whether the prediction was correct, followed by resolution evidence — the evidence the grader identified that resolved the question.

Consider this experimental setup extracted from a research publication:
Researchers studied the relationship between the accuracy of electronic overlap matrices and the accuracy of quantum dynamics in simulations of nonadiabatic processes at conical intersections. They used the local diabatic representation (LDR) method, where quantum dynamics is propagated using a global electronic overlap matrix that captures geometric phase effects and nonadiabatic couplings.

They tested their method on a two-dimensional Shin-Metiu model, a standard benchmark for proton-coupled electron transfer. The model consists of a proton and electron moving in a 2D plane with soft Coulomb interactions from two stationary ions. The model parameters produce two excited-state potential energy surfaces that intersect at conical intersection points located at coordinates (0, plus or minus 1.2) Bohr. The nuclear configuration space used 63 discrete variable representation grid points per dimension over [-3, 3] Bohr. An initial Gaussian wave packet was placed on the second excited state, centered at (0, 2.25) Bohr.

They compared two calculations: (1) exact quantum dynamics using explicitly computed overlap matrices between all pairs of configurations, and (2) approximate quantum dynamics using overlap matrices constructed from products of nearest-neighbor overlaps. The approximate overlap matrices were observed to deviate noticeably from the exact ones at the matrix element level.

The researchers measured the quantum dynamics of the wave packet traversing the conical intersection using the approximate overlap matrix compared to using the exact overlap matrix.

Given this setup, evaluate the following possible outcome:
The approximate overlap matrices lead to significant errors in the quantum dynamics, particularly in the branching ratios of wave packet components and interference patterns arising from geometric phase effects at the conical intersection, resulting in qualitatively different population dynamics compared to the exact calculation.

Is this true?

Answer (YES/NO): NO